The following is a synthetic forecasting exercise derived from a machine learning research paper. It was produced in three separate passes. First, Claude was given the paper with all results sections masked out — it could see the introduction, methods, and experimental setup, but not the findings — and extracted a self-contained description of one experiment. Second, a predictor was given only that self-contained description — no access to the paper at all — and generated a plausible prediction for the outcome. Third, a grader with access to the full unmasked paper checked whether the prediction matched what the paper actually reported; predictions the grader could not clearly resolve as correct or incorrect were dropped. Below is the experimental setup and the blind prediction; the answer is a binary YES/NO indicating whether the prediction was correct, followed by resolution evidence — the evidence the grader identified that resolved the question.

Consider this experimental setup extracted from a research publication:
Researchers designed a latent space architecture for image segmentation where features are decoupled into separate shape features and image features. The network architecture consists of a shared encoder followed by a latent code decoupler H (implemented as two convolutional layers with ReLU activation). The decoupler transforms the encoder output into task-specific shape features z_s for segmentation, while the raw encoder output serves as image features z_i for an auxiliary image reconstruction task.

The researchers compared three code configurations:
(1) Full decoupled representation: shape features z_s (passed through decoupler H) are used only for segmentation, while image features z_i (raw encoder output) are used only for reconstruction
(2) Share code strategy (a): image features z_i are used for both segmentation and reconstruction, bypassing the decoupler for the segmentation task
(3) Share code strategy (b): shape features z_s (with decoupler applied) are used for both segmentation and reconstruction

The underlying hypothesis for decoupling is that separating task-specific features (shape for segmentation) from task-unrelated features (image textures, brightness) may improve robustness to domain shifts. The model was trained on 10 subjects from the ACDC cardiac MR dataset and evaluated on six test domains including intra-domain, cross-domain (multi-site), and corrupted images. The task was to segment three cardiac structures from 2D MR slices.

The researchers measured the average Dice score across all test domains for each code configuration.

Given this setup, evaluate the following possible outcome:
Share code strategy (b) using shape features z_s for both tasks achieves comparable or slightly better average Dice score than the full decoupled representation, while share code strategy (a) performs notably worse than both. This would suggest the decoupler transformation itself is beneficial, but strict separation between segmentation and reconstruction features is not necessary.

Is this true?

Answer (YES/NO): NO